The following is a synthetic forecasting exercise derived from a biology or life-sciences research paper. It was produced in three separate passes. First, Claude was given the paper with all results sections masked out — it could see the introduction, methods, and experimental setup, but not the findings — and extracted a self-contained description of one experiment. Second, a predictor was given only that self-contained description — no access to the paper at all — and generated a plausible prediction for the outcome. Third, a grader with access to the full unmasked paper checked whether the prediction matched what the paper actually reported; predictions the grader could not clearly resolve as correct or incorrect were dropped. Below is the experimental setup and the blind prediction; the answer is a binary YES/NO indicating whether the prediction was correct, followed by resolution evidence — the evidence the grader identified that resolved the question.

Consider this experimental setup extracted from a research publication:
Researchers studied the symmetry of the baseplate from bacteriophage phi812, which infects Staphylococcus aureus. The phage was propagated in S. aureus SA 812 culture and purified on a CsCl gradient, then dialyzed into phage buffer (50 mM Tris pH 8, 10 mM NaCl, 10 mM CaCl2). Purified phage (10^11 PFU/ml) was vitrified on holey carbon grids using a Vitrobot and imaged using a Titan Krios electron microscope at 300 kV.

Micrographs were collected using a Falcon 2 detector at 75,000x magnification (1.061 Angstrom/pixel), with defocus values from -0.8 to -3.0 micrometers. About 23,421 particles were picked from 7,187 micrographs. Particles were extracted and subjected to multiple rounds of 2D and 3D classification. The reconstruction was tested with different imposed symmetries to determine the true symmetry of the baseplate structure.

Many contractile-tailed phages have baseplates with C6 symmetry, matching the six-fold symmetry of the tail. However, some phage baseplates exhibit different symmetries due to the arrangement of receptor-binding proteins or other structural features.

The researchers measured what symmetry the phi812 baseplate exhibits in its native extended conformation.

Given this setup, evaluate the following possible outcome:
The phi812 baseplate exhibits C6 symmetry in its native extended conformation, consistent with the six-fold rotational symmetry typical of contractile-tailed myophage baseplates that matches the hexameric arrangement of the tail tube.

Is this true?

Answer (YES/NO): NO